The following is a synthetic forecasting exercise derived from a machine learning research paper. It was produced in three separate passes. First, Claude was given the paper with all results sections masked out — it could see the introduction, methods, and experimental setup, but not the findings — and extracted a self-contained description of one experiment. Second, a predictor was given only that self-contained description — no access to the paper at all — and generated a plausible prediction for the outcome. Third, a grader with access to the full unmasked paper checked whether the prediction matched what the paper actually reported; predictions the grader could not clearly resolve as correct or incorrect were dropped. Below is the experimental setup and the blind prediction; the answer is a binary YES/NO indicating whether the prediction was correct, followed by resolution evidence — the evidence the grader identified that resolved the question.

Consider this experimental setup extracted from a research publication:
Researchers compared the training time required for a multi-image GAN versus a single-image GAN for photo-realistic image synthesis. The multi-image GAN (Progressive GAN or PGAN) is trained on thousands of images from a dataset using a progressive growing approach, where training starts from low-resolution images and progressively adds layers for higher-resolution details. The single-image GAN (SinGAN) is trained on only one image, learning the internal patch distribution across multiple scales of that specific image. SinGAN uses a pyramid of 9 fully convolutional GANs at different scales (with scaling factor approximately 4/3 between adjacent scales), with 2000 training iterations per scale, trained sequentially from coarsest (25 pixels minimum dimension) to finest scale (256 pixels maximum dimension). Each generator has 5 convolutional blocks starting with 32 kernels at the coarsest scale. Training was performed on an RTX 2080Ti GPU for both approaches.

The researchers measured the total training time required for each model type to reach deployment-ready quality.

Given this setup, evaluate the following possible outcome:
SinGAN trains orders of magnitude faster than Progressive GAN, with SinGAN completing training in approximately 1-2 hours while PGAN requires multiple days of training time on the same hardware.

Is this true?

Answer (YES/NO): NO